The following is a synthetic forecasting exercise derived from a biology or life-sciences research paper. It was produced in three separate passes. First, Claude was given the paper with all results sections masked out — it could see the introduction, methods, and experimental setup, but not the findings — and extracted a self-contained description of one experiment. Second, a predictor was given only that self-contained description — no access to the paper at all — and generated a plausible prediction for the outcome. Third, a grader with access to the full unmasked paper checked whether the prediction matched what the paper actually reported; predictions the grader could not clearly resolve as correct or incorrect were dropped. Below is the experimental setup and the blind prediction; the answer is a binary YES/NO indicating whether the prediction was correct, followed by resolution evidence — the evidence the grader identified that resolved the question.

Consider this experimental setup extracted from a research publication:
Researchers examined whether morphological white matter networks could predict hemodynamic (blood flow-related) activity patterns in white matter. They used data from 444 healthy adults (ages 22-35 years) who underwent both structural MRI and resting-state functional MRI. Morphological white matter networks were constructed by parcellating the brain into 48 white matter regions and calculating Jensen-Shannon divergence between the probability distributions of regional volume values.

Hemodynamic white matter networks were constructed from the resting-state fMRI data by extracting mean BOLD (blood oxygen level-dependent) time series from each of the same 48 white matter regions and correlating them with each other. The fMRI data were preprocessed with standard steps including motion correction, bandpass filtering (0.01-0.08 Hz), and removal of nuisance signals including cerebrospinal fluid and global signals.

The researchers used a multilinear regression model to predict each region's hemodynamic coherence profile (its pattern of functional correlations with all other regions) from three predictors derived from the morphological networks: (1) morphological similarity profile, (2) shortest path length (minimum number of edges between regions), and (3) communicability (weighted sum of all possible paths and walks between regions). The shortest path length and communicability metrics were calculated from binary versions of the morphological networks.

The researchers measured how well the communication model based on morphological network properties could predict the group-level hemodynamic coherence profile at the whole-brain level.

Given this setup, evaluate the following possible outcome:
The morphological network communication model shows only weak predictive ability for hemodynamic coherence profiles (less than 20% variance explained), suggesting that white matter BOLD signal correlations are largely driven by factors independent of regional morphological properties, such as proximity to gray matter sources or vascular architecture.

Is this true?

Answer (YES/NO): YES